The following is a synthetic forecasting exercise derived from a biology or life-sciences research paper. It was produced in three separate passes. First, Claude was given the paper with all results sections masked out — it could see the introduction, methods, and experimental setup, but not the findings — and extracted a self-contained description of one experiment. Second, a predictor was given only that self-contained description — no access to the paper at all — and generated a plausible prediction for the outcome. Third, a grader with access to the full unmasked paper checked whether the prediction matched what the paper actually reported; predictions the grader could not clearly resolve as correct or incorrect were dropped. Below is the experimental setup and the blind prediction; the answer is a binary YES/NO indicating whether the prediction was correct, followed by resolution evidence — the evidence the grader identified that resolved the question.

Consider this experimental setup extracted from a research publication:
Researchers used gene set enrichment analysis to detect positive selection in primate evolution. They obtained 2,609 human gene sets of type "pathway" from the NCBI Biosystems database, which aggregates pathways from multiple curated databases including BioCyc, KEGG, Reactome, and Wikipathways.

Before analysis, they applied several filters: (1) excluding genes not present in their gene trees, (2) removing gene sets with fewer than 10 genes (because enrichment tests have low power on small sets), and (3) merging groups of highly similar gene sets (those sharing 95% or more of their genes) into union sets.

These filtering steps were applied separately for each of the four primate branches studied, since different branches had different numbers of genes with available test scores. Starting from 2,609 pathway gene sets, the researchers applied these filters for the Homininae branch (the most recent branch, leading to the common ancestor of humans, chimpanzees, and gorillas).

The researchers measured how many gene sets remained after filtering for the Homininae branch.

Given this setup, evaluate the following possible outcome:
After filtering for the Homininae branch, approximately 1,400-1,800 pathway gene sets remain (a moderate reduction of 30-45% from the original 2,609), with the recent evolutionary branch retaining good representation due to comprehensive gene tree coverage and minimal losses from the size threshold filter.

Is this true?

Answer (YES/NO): YES